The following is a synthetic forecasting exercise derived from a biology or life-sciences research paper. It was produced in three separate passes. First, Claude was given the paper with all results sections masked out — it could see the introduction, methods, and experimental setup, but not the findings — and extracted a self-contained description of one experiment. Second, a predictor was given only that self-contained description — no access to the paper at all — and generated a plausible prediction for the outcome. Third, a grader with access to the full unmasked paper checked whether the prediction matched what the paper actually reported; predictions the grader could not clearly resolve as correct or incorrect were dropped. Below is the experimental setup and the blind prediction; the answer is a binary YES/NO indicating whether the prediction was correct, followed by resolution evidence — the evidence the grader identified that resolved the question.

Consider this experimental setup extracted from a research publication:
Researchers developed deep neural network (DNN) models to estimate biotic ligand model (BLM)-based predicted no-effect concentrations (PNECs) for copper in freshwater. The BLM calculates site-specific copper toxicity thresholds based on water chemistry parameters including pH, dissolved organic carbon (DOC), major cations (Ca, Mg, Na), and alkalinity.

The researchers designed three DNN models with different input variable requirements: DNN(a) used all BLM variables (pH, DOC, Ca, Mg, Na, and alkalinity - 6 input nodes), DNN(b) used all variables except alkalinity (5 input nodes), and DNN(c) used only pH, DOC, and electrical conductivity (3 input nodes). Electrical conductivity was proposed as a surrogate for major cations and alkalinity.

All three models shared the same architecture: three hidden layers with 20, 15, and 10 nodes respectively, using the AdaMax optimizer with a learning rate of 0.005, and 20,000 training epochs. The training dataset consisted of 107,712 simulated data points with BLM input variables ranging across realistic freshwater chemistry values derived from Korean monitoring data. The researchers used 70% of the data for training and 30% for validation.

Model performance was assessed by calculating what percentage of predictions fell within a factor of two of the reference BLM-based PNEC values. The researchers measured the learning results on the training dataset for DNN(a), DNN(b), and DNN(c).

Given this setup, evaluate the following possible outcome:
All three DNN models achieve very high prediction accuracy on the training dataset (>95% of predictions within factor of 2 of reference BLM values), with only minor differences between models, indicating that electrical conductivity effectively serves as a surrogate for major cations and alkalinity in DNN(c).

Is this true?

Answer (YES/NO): NO